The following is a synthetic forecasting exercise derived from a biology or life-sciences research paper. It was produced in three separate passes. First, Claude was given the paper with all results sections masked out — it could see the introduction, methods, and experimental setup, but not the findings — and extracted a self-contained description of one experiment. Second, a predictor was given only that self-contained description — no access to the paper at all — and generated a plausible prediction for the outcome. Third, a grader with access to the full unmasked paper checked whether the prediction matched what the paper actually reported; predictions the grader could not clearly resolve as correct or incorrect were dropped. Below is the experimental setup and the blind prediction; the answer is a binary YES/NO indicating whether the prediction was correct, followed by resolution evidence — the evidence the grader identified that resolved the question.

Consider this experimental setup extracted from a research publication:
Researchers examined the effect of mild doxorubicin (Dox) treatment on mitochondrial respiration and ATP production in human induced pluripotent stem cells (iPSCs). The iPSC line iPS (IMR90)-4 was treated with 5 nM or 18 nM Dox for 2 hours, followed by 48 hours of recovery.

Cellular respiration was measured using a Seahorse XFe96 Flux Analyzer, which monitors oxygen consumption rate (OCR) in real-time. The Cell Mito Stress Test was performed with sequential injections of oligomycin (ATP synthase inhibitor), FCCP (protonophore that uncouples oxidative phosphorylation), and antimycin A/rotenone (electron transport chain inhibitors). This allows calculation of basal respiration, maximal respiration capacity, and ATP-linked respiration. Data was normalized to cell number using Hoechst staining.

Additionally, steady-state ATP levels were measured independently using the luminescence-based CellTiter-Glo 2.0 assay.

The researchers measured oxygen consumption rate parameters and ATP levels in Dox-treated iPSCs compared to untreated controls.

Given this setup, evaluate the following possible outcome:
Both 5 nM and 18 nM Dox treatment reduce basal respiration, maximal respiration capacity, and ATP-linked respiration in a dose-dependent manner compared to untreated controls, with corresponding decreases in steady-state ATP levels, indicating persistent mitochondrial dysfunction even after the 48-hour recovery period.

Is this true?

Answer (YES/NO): YES